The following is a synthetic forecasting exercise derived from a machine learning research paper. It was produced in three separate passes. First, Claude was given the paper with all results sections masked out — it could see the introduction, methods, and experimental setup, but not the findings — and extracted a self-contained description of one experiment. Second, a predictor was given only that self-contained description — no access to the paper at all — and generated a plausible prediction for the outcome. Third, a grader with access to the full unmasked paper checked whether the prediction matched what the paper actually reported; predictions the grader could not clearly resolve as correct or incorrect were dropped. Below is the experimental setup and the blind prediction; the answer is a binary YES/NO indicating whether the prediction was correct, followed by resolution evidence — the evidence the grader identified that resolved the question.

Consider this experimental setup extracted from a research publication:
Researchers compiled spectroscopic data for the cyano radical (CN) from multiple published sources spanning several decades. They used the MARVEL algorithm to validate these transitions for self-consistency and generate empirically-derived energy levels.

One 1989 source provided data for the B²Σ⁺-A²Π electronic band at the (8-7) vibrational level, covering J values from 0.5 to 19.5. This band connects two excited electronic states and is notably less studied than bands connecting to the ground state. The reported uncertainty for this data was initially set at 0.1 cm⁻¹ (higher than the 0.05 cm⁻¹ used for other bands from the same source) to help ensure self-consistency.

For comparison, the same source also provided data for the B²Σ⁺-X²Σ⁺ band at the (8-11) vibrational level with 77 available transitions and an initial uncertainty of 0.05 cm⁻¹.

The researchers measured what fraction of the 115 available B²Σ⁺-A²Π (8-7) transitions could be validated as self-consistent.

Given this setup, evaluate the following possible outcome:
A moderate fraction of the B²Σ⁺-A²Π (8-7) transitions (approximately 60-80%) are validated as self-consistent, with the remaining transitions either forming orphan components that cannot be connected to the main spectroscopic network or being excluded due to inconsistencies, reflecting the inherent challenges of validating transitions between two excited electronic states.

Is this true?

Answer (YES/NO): NO